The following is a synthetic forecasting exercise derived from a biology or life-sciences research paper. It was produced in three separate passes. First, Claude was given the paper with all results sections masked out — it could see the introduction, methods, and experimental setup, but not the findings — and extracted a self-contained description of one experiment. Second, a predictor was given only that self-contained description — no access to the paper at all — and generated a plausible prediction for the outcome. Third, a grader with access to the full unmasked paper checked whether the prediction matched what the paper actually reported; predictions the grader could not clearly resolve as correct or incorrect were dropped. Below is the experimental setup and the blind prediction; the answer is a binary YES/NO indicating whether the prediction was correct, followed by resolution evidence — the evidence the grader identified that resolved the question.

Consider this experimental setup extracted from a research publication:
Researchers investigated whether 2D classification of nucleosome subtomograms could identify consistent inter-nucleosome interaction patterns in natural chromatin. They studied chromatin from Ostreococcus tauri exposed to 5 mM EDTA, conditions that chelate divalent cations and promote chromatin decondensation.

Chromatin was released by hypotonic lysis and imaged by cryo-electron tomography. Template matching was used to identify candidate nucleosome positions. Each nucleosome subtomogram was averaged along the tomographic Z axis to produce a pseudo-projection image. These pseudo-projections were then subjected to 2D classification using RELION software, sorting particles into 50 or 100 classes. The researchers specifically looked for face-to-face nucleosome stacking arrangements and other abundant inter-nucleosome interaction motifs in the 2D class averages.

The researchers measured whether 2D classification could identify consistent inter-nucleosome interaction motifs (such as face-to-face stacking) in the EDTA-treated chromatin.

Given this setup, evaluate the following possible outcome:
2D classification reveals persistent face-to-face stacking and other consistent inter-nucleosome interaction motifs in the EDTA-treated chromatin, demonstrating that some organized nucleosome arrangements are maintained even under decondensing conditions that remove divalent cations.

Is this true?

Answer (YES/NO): NO